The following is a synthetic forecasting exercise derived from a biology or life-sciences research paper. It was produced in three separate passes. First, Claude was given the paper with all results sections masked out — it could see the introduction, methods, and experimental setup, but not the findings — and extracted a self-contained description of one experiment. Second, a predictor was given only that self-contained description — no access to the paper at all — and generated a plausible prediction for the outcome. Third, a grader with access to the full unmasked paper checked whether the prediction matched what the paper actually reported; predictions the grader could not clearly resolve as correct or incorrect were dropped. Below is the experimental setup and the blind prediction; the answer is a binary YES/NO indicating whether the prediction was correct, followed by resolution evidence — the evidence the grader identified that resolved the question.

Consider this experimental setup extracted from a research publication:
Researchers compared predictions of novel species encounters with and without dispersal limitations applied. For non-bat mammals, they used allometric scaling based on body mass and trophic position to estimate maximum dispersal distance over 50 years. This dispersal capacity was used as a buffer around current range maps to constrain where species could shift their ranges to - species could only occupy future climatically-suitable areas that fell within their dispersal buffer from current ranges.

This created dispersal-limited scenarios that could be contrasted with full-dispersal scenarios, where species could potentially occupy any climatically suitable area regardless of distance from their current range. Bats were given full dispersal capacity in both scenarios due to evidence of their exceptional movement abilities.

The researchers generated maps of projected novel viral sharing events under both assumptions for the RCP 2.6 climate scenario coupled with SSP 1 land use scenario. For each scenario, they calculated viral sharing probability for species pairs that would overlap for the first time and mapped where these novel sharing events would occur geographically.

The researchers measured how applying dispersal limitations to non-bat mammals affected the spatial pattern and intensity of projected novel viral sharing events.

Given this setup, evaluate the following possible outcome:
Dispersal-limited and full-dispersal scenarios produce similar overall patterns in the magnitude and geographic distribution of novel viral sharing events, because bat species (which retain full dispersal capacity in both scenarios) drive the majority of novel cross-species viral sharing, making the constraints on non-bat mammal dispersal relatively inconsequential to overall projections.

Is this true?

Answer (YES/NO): NO